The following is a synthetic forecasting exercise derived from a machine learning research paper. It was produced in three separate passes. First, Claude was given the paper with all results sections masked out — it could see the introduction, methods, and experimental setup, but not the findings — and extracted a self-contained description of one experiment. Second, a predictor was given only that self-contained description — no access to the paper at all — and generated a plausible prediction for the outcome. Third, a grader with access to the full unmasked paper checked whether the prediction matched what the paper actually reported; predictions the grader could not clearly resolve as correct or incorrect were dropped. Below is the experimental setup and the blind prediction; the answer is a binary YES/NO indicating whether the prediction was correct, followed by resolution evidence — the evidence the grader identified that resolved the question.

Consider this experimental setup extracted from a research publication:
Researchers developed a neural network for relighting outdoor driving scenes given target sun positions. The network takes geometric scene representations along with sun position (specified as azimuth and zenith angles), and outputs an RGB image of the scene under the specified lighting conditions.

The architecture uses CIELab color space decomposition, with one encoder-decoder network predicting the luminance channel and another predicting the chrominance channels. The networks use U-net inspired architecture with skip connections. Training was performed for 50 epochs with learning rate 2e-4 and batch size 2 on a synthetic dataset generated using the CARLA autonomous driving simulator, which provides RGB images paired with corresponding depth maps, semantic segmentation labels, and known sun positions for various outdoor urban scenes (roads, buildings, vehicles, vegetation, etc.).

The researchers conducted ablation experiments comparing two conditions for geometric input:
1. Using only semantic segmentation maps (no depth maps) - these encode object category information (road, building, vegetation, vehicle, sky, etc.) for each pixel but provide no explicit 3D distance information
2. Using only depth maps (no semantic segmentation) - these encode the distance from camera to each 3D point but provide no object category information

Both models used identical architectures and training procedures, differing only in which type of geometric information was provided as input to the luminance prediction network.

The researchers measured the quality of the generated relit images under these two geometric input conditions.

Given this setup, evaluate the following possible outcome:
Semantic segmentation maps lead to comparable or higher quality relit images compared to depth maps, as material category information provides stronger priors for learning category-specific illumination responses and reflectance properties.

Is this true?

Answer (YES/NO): YES